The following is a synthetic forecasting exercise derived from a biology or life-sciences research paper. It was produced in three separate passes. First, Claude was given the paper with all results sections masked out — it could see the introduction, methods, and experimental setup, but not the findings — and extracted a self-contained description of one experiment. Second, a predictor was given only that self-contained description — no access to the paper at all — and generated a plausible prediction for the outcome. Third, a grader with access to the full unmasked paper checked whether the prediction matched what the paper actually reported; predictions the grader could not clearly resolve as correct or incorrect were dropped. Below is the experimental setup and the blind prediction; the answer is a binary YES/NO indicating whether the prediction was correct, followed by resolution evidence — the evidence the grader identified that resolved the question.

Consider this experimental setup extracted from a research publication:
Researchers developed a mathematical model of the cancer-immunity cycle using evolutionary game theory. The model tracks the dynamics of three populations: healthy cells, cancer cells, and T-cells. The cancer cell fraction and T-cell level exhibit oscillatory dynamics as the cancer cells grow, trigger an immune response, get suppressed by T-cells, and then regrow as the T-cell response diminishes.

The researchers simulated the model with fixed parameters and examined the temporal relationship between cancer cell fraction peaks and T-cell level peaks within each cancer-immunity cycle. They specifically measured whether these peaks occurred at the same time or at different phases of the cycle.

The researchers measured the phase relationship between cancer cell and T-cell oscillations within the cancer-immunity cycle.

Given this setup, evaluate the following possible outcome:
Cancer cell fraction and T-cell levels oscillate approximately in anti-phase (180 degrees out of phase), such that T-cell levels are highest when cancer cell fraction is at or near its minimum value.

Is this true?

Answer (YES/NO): NO